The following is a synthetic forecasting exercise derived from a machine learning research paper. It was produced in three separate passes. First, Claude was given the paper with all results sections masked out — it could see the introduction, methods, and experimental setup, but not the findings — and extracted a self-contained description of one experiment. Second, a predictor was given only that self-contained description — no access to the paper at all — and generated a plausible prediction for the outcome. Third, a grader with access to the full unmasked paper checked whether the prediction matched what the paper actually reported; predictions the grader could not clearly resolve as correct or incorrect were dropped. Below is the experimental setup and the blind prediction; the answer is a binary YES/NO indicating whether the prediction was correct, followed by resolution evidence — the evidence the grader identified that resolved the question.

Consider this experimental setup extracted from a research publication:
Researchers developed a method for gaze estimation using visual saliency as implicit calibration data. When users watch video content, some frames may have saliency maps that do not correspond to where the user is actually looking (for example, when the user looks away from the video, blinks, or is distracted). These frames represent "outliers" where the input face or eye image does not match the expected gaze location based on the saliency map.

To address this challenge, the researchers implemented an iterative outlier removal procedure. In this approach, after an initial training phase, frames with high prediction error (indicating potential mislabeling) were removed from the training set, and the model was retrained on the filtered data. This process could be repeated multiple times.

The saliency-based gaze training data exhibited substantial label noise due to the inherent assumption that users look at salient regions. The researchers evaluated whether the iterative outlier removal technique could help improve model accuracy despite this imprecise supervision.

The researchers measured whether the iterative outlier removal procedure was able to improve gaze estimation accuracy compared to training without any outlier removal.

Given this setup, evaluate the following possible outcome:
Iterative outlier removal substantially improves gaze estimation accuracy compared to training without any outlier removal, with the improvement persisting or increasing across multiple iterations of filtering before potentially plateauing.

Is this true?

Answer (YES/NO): NO